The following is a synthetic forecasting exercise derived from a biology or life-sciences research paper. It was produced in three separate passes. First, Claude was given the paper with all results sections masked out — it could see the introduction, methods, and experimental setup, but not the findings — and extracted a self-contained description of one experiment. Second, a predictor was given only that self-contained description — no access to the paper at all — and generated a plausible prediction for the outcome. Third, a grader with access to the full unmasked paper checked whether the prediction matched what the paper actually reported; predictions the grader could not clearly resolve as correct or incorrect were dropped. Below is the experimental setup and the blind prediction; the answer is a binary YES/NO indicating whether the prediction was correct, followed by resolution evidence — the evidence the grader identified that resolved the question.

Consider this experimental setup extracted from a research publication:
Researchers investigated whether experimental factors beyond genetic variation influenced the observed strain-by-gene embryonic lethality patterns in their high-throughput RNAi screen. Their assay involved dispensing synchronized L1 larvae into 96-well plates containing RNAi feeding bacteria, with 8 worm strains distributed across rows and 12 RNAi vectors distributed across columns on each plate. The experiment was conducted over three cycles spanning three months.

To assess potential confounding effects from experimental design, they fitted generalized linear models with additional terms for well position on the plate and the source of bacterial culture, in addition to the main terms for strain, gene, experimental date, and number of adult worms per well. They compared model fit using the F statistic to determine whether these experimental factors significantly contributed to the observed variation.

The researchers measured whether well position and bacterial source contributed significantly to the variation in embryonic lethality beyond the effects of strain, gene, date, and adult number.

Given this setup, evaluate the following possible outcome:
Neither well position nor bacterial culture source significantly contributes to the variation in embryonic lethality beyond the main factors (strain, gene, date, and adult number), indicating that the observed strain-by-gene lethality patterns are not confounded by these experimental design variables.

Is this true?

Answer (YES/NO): YES